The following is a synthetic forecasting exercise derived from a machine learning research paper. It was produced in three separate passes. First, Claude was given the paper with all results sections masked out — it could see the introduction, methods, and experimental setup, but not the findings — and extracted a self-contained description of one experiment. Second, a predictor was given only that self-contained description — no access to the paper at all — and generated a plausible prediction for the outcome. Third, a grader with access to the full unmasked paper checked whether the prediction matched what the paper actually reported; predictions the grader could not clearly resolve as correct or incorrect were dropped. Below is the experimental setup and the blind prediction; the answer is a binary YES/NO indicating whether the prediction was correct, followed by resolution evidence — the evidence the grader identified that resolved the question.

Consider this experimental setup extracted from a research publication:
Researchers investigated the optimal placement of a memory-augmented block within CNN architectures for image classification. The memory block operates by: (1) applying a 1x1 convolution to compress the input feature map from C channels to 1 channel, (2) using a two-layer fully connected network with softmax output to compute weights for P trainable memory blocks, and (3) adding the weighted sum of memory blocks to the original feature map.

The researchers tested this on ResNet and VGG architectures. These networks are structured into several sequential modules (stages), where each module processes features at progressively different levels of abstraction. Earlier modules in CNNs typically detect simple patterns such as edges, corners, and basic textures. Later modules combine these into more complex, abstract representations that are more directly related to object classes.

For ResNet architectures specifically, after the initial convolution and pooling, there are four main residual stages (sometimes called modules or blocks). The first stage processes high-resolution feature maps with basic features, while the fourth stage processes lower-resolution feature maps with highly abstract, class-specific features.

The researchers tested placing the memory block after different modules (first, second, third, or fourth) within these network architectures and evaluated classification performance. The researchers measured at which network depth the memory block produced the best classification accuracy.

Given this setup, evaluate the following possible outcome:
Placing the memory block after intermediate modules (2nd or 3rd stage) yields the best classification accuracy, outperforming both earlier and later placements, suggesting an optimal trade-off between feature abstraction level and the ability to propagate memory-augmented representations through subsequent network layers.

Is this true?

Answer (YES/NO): NO